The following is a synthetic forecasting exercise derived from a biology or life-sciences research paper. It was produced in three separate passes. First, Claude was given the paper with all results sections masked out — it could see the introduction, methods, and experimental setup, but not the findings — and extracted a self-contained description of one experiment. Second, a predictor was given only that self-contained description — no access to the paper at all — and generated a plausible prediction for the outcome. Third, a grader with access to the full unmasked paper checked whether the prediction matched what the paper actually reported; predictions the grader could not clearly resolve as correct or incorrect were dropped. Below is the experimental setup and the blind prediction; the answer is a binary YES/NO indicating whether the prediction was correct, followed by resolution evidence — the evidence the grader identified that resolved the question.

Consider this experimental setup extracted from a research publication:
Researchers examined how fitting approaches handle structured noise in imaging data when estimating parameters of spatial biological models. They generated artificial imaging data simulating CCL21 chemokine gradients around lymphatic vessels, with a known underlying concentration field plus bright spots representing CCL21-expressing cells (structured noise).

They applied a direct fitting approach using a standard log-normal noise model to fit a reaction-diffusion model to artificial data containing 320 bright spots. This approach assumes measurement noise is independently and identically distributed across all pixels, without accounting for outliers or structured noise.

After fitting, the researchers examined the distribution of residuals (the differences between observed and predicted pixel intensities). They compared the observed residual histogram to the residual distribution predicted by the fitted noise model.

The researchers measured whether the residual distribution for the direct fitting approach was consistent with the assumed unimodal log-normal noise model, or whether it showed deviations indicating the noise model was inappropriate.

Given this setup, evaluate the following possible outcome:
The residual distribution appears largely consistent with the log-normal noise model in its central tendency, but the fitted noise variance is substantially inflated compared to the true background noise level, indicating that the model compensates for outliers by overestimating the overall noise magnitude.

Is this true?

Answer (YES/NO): NO